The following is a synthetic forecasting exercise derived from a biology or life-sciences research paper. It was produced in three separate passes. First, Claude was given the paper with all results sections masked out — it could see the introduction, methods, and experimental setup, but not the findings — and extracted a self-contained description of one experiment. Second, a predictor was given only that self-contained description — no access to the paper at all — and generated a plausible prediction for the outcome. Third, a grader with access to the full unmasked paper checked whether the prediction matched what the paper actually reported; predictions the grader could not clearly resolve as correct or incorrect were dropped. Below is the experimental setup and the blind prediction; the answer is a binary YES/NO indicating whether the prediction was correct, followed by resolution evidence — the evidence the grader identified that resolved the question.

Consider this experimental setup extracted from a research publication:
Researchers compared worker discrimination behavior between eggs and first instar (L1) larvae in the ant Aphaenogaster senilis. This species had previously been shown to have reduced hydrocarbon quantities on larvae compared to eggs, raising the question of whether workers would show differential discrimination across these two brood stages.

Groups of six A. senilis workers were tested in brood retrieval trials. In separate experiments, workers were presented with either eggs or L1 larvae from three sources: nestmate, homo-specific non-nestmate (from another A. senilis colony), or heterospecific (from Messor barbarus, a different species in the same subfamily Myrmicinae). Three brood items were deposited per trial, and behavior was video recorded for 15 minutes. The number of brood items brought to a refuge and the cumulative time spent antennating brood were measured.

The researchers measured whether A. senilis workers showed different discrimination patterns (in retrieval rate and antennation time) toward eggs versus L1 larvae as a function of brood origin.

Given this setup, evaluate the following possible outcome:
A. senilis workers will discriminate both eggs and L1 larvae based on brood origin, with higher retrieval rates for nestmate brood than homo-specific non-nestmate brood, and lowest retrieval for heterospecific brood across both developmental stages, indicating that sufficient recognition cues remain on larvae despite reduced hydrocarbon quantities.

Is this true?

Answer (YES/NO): NO